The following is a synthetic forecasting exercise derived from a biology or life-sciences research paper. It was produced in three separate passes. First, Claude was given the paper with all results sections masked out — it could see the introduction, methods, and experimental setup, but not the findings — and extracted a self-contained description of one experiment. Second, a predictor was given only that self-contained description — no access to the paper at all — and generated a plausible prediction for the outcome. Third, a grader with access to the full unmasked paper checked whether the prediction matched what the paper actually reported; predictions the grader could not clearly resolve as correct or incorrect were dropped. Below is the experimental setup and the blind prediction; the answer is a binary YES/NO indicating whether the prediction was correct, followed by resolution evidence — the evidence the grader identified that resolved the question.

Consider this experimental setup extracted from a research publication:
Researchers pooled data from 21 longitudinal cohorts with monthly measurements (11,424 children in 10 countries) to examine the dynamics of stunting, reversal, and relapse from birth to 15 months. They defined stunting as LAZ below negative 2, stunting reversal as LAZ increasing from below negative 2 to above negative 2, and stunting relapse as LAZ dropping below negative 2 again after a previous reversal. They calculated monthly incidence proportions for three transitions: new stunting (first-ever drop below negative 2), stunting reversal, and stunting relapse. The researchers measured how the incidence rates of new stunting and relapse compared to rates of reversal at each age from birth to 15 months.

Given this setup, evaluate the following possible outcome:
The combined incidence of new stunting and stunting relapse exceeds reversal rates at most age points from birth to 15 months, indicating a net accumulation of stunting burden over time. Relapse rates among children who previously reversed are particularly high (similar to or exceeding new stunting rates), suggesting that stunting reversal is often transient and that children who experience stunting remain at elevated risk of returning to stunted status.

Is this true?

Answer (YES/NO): NO